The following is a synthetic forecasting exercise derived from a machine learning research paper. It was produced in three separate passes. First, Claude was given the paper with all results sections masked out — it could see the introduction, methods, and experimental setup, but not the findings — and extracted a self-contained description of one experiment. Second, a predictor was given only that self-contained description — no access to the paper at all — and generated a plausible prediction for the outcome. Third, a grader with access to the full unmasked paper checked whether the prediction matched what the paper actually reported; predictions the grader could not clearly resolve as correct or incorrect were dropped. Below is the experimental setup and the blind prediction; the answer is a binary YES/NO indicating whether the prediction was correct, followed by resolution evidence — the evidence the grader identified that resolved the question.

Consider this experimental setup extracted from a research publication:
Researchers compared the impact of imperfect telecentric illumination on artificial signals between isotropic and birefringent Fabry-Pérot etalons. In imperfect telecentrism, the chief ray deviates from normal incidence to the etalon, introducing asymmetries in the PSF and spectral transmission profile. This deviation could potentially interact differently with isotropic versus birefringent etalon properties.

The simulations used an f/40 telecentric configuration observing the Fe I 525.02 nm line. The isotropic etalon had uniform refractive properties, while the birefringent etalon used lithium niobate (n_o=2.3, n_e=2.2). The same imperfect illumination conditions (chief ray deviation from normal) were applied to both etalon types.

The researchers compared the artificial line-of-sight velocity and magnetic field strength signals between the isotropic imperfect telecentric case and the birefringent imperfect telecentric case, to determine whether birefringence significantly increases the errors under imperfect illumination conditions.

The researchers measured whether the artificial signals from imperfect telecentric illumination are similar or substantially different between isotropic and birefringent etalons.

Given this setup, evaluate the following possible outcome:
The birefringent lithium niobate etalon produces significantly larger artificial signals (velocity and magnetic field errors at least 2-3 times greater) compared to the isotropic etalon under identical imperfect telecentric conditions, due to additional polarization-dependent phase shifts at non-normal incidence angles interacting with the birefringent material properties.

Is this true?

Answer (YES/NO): NO